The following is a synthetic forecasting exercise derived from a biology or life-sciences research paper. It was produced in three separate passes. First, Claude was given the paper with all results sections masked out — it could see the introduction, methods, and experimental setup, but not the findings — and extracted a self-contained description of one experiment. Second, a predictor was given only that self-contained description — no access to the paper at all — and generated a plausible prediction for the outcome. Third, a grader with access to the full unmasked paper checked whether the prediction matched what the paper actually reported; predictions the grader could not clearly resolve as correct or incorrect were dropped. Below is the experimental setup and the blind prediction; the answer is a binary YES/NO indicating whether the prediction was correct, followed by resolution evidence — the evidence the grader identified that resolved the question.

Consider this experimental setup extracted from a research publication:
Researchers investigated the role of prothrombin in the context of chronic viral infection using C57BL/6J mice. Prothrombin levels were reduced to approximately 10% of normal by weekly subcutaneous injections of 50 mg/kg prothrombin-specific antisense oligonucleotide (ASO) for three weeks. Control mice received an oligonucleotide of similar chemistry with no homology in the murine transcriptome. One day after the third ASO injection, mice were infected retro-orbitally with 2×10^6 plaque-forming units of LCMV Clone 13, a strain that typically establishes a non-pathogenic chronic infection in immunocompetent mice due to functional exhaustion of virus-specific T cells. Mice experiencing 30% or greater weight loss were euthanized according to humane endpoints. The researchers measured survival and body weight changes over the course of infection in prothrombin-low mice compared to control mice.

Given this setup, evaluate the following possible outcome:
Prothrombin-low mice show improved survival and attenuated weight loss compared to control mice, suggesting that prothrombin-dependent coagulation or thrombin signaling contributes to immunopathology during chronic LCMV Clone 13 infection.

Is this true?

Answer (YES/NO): NO